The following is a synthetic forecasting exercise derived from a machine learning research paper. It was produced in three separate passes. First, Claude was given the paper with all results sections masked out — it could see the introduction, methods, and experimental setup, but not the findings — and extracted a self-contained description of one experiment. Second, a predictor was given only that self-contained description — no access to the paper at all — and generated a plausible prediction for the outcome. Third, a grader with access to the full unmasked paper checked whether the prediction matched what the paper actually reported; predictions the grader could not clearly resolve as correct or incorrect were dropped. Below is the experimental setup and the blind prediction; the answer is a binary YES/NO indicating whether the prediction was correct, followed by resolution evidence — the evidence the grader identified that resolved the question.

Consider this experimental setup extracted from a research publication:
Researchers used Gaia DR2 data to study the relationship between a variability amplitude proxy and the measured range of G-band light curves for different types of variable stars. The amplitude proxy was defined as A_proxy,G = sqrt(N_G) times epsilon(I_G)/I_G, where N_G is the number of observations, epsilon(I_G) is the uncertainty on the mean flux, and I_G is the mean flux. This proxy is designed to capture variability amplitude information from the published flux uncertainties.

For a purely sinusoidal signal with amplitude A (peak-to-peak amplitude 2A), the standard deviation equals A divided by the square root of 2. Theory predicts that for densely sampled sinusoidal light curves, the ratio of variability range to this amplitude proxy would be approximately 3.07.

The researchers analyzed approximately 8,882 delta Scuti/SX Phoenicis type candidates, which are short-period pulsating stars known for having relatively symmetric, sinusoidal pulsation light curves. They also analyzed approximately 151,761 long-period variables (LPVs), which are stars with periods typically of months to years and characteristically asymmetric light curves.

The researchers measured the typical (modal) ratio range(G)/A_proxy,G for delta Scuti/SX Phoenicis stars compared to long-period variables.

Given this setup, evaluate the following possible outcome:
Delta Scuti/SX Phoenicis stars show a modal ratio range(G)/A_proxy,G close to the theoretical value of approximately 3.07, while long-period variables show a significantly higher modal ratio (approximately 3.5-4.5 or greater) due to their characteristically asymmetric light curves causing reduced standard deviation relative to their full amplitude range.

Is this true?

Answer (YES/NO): YES